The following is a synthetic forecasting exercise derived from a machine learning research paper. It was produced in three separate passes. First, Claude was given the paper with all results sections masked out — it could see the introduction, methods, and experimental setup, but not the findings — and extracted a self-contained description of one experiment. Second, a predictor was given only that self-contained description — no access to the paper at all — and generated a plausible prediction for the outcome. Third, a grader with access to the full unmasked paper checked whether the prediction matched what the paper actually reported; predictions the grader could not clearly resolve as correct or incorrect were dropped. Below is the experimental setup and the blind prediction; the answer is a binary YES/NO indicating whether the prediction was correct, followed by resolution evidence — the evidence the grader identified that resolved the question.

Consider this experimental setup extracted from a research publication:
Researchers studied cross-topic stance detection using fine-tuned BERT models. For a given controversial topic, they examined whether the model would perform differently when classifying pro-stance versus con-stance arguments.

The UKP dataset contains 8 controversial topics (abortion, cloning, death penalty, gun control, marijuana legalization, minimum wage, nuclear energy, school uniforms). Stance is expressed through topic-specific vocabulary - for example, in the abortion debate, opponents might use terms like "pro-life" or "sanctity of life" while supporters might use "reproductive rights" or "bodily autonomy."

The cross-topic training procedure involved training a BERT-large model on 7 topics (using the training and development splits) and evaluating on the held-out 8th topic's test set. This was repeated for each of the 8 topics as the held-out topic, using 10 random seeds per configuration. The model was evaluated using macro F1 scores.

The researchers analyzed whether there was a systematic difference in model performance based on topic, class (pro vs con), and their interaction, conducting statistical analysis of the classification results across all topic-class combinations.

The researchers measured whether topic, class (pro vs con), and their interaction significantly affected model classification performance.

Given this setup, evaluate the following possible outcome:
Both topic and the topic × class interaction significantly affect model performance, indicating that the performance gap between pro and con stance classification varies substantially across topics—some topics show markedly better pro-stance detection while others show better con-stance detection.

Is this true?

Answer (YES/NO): NO